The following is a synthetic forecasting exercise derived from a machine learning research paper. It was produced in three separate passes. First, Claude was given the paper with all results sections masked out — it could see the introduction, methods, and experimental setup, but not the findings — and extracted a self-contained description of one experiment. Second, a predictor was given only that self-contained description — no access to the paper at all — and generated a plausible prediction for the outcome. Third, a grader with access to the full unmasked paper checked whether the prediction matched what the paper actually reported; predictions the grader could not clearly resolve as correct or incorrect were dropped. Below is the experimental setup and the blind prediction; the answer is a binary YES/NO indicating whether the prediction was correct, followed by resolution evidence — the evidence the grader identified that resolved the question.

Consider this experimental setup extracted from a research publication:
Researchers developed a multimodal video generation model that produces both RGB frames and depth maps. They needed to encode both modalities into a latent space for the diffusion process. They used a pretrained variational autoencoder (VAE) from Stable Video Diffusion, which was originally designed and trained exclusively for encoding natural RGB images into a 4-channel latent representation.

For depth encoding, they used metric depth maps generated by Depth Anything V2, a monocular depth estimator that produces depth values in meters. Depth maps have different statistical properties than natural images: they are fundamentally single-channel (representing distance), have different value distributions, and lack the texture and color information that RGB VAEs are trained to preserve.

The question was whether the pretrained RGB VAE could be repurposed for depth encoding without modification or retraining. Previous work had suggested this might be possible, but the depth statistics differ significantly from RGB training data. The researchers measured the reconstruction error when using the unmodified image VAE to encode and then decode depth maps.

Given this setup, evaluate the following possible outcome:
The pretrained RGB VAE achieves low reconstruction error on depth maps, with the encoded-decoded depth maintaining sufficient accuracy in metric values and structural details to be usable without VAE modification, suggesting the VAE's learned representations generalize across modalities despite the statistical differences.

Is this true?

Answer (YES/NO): YES